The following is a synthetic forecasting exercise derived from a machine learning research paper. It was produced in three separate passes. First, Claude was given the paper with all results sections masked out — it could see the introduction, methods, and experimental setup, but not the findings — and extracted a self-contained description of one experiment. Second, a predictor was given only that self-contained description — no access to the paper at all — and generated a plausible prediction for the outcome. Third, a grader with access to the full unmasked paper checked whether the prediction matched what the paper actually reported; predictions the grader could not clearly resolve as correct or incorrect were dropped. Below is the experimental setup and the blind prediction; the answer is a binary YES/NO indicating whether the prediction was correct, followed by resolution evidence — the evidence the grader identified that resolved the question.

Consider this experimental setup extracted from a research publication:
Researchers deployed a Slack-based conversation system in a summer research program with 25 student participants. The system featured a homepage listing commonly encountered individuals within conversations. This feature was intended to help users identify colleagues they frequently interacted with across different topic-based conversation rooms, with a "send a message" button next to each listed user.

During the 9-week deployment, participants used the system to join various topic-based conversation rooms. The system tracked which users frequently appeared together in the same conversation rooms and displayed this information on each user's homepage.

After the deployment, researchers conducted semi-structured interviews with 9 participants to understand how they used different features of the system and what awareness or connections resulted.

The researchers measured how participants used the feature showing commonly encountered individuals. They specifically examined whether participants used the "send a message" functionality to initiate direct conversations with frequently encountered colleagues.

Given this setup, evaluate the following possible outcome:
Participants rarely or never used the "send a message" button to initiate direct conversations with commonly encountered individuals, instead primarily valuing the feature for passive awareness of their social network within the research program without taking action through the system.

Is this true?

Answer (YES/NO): YES